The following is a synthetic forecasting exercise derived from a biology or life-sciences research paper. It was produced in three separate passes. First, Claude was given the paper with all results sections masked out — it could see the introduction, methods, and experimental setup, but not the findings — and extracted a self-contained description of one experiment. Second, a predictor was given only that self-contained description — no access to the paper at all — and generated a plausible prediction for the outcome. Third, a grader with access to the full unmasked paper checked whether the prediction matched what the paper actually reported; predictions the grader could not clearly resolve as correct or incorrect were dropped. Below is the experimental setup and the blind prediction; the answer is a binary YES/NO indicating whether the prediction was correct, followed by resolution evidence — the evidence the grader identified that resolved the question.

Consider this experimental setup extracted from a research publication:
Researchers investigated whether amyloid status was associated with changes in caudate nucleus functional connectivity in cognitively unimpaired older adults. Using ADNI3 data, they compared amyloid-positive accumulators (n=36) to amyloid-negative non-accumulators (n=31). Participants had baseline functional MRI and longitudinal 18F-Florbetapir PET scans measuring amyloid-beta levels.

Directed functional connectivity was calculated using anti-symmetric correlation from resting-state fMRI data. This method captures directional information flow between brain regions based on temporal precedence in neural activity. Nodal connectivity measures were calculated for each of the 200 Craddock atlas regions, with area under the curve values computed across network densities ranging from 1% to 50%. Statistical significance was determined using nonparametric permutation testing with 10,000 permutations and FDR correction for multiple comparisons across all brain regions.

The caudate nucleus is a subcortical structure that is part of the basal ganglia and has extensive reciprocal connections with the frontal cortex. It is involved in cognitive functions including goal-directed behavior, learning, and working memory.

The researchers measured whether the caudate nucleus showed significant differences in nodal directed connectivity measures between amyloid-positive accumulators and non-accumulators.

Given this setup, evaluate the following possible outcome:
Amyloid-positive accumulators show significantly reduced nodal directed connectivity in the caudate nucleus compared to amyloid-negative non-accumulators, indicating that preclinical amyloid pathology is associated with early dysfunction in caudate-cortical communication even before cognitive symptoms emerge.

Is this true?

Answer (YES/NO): YES